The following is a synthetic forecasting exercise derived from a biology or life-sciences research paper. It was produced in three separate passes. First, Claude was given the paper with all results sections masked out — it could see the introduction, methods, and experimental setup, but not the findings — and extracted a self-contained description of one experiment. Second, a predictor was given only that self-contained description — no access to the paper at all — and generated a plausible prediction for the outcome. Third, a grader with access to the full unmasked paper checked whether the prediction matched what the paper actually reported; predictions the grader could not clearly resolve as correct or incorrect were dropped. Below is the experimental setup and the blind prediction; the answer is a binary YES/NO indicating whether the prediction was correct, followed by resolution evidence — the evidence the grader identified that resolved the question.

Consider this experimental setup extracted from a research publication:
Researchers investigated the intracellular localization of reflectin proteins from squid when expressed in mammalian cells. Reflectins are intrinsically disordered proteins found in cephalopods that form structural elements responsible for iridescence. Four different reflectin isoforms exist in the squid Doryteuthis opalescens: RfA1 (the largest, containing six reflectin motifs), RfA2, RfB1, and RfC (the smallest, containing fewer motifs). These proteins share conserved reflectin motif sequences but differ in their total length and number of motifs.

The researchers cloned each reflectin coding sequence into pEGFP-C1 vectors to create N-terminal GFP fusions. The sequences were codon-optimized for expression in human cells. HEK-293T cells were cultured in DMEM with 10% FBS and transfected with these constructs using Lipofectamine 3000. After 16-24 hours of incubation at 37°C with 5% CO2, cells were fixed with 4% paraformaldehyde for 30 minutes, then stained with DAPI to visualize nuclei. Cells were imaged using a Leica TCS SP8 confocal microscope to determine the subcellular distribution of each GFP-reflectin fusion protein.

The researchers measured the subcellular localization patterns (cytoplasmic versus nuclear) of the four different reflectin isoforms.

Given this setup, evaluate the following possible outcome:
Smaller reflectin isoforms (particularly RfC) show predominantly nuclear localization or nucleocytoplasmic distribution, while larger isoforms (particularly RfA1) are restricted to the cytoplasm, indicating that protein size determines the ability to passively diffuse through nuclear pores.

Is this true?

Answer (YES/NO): YES